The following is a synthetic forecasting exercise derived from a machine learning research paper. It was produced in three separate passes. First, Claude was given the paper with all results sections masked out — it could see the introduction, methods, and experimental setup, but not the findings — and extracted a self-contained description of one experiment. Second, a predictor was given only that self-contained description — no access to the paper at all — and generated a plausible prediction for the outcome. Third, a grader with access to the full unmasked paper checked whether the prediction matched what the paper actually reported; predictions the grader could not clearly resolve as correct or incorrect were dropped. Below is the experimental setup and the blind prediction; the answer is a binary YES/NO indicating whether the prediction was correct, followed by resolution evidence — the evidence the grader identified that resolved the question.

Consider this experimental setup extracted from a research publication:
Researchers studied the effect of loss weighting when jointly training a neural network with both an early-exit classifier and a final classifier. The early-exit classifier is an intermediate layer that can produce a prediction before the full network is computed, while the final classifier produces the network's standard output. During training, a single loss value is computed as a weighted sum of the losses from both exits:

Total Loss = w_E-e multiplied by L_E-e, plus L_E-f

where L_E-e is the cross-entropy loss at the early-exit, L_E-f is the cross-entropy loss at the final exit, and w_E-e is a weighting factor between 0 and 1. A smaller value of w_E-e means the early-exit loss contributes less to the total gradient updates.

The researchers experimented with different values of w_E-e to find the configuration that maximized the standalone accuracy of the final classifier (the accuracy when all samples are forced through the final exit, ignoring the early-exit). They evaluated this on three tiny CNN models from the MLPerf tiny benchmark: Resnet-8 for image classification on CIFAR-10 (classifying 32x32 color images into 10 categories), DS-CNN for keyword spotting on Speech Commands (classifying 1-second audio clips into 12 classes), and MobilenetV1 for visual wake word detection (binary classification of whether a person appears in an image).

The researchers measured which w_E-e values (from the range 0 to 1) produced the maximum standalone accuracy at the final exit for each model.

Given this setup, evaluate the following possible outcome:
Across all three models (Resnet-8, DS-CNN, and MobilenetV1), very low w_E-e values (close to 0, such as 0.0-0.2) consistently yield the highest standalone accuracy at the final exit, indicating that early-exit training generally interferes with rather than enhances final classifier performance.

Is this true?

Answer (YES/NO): NO